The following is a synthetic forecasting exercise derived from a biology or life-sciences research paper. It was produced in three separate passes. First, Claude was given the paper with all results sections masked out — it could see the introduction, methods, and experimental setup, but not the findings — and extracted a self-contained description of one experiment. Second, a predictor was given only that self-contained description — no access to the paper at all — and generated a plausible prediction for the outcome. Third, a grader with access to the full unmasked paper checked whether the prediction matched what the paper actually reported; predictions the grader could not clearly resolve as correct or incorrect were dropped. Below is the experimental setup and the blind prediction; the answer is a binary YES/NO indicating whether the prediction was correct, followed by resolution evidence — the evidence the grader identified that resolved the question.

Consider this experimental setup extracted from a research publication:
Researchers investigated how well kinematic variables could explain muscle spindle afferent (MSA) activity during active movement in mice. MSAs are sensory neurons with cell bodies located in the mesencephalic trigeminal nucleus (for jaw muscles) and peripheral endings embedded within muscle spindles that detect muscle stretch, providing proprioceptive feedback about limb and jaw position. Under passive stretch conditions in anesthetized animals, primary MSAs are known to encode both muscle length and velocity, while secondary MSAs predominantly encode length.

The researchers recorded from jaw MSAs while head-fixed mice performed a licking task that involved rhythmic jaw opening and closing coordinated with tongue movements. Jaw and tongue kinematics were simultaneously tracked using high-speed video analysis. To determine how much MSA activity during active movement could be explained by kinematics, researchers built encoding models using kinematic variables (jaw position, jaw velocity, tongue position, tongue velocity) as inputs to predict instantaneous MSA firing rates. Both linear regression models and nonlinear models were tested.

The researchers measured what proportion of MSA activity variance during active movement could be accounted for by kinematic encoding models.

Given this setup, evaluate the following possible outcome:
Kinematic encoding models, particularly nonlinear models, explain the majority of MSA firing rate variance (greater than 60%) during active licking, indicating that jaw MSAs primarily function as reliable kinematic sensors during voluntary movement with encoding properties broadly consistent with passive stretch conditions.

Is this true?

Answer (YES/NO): NO